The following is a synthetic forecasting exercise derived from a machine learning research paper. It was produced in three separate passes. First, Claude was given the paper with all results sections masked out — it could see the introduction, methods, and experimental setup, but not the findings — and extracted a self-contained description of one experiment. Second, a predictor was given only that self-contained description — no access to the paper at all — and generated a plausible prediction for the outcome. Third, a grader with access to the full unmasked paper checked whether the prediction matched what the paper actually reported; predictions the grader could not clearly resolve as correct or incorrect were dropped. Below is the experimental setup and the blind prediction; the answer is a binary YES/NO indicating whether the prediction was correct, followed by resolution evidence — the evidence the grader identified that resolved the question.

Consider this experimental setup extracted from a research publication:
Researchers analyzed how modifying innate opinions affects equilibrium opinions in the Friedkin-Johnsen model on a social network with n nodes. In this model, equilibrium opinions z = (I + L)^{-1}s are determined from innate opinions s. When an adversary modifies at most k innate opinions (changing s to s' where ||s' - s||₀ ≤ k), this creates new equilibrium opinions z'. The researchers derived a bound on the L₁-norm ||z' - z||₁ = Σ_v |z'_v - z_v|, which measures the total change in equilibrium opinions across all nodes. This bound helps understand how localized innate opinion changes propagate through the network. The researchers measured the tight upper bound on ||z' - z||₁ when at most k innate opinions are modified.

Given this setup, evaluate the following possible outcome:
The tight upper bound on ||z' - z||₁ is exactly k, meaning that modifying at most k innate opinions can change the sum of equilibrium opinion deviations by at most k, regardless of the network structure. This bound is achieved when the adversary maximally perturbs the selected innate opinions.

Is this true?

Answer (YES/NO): NO